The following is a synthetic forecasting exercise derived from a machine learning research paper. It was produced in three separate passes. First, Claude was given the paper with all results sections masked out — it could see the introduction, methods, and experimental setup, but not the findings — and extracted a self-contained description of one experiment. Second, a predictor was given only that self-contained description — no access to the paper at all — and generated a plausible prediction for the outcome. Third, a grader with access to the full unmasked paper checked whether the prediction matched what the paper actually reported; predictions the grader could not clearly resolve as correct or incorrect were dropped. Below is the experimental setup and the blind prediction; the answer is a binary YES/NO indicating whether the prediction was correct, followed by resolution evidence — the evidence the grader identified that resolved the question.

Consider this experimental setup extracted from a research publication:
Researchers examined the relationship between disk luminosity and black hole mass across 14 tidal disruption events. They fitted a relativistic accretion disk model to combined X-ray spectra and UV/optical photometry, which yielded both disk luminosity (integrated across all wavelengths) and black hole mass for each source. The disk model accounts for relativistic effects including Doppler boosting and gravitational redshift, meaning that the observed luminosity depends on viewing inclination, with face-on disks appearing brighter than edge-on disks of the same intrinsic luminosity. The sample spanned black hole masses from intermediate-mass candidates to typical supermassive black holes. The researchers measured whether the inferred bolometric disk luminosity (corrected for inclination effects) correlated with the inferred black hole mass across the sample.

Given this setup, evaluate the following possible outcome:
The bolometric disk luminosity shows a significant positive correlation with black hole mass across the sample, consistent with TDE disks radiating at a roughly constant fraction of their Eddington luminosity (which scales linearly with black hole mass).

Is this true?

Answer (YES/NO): NO